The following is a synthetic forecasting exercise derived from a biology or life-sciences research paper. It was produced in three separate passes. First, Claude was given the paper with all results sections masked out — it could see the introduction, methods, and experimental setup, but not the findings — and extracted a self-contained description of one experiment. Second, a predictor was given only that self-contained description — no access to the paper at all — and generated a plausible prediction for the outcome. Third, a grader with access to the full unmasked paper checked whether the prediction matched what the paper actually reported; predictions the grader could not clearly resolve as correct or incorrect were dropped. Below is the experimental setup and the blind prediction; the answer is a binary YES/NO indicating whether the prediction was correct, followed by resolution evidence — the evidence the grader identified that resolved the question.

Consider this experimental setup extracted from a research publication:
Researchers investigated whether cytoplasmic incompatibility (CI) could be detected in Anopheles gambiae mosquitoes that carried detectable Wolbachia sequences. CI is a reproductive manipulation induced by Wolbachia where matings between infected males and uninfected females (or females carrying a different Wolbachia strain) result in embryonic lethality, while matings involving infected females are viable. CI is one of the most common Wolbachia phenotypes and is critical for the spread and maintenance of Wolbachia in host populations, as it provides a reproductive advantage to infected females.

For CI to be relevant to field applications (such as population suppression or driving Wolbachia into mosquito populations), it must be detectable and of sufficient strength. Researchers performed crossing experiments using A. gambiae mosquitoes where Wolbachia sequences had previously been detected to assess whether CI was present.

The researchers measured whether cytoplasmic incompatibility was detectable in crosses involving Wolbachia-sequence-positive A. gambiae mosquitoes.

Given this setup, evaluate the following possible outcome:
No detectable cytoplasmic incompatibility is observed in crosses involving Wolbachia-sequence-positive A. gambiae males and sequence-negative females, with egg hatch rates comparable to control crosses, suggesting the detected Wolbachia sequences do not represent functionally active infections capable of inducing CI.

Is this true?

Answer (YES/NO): YES